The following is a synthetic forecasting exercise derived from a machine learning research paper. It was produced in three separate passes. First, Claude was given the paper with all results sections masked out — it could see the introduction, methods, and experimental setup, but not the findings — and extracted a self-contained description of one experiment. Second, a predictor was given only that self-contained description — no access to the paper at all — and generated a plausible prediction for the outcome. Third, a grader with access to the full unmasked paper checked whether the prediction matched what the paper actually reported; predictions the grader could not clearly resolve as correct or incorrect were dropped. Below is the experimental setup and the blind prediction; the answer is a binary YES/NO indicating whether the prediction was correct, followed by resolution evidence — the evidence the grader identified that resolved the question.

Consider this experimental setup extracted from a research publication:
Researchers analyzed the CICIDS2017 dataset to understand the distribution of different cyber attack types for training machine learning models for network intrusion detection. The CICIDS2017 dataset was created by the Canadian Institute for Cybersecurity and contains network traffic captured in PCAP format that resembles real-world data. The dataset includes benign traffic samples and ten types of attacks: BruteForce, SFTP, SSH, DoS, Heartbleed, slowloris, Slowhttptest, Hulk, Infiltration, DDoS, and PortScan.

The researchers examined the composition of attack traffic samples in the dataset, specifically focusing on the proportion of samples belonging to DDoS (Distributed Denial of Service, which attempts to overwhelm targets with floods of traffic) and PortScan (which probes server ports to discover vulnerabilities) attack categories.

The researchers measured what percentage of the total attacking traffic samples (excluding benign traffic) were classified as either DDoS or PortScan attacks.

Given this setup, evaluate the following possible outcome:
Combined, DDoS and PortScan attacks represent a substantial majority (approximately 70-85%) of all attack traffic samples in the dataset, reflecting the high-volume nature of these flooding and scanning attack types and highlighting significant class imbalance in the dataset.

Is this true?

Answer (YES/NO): NO